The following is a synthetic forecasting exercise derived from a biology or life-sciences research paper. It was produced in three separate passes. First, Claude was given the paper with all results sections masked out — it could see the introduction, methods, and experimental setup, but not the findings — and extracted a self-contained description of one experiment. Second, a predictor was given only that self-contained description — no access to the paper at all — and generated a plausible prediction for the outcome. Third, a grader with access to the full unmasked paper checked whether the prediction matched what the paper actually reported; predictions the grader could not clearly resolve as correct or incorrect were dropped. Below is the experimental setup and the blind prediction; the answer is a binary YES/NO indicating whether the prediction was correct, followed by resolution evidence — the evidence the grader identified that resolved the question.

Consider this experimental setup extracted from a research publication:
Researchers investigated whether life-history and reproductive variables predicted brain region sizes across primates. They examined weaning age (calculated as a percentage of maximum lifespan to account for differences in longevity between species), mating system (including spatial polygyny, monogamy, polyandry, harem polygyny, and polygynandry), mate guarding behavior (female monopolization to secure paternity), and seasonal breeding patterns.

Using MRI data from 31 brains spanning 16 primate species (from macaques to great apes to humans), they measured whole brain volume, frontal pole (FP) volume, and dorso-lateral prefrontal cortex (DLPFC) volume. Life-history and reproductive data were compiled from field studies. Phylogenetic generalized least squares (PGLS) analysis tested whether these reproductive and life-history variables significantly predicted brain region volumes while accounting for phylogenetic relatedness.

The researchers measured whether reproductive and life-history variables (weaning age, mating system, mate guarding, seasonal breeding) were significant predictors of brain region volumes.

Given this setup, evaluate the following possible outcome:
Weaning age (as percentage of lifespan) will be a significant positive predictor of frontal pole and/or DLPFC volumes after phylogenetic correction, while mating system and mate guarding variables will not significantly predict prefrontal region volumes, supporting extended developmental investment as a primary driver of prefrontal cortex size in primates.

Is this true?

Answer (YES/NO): NO